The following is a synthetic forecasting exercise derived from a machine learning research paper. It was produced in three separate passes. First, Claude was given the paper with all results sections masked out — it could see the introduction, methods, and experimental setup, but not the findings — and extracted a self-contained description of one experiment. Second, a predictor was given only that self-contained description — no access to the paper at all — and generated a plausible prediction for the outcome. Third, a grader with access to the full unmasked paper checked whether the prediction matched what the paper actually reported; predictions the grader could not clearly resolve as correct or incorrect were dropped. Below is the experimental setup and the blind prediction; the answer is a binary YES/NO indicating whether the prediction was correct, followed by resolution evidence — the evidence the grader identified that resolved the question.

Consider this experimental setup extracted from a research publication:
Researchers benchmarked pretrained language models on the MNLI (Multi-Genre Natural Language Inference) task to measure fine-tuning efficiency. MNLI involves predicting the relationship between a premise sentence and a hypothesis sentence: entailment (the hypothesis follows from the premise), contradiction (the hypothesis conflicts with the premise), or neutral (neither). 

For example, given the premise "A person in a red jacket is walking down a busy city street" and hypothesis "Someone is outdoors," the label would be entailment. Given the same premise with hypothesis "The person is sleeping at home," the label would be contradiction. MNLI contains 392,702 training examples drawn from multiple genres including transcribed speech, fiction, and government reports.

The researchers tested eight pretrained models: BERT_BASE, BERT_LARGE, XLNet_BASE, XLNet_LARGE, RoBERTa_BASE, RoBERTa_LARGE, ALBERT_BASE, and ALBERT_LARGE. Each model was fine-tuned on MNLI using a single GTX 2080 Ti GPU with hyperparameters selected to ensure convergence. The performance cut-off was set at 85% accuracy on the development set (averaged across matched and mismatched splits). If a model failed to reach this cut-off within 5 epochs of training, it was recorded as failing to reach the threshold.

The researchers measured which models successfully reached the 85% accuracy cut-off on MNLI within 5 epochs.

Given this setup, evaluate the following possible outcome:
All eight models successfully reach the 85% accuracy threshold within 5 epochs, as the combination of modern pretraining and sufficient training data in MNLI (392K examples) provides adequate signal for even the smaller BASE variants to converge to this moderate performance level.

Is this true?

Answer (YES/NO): NO